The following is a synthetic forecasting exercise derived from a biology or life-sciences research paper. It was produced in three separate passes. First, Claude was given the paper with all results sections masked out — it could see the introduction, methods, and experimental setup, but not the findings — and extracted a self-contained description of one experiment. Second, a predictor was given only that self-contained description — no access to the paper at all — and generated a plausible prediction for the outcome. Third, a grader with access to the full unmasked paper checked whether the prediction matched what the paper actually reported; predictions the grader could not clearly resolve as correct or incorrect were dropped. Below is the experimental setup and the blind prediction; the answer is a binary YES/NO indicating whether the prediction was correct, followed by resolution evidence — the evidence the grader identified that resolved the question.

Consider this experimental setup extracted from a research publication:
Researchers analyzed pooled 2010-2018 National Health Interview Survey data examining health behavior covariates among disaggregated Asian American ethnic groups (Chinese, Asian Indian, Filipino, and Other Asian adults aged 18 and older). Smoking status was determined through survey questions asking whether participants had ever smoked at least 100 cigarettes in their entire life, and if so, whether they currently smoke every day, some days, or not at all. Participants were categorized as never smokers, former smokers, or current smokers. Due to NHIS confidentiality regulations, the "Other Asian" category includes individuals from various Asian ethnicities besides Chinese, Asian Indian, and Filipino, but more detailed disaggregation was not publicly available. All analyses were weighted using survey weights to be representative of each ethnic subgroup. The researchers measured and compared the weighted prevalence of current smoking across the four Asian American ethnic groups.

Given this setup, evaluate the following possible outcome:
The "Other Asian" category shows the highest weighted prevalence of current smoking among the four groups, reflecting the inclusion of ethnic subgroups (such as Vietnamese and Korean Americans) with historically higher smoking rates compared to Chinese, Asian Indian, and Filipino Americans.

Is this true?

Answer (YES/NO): NO